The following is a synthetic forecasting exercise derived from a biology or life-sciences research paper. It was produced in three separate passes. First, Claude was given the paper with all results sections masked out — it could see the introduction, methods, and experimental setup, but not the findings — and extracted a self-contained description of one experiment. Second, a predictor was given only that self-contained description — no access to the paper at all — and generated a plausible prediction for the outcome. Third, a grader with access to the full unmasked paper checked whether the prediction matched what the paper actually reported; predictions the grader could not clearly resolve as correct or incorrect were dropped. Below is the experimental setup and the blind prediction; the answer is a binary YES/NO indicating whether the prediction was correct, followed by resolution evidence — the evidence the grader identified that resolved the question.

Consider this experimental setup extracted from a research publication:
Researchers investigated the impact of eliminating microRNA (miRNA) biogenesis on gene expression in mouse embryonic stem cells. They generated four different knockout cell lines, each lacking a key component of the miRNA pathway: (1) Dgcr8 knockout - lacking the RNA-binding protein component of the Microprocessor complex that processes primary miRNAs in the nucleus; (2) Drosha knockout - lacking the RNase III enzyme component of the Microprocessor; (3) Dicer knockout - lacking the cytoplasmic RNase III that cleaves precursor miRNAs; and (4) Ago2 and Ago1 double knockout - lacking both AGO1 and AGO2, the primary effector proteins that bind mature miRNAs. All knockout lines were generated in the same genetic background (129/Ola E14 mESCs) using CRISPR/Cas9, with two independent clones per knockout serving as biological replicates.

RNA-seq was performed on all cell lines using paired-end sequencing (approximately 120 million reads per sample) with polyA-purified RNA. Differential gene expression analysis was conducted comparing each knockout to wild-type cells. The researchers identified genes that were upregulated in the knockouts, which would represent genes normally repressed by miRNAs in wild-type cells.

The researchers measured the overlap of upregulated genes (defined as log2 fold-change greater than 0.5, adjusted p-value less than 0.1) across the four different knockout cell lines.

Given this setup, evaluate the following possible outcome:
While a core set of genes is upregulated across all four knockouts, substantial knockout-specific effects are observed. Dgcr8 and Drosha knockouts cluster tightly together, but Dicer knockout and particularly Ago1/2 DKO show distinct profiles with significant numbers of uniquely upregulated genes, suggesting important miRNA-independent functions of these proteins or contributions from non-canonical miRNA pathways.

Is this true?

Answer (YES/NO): NO